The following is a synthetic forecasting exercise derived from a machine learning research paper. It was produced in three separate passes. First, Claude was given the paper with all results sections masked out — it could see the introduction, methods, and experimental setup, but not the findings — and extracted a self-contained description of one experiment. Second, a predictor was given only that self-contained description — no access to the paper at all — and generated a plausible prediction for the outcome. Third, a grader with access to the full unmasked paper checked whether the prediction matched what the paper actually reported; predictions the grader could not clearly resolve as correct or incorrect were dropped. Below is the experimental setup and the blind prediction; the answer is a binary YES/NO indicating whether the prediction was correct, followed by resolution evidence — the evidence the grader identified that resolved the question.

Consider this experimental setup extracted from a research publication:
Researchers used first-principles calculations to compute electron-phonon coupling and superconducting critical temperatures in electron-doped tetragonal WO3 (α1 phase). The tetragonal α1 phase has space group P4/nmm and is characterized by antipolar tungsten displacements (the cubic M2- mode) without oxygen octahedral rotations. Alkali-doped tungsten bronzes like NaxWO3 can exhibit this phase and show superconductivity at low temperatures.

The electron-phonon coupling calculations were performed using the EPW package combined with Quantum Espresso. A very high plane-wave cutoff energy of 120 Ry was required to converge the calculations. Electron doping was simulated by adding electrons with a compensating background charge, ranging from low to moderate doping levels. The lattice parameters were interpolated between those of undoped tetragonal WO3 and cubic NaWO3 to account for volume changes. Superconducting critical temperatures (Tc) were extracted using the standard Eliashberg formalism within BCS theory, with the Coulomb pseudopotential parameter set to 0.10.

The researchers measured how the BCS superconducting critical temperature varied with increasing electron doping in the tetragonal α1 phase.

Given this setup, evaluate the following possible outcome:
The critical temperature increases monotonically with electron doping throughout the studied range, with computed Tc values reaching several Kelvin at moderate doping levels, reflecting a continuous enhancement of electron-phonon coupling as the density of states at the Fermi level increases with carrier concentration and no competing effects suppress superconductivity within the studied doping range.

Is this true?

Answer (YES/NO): NO